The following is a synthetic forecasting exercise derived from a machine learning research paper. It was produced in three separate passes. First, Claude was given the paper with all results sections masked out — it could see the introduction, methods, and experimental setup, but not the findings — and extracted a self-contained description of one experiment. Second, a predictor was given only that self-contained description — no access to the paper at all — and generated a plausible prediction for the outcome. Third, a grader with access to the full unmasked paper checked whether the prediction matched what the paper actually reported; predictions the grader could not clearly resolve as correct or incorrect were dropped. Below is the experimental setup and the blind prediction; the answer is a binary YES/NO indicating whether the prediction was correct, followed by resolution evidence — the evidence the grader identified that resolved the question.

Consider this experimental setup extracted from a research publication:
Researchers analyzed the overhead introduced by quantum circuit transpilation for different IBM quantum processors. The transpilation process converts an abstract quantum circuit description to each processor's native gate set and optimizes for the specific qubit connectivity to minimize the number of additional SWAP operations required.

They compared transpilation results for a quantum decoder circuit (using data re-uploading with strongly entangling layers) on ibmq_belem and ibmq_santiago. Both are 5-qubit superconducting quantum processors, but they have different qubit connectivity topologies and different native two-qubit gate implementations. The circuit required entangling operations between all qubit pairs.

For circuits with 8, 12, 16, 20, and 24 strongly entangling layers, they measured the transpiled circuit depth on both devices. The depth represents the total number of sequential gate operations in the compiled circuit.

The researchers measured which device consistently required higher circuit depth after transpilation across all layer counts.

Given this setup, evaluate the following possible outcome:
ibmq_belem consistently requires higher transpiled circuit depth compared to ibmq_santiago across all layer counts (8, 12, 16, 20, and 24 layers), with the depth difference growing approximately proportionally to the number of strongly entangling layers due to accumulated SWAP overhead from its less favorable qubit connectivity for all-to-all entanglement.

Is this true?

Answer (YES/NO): NO